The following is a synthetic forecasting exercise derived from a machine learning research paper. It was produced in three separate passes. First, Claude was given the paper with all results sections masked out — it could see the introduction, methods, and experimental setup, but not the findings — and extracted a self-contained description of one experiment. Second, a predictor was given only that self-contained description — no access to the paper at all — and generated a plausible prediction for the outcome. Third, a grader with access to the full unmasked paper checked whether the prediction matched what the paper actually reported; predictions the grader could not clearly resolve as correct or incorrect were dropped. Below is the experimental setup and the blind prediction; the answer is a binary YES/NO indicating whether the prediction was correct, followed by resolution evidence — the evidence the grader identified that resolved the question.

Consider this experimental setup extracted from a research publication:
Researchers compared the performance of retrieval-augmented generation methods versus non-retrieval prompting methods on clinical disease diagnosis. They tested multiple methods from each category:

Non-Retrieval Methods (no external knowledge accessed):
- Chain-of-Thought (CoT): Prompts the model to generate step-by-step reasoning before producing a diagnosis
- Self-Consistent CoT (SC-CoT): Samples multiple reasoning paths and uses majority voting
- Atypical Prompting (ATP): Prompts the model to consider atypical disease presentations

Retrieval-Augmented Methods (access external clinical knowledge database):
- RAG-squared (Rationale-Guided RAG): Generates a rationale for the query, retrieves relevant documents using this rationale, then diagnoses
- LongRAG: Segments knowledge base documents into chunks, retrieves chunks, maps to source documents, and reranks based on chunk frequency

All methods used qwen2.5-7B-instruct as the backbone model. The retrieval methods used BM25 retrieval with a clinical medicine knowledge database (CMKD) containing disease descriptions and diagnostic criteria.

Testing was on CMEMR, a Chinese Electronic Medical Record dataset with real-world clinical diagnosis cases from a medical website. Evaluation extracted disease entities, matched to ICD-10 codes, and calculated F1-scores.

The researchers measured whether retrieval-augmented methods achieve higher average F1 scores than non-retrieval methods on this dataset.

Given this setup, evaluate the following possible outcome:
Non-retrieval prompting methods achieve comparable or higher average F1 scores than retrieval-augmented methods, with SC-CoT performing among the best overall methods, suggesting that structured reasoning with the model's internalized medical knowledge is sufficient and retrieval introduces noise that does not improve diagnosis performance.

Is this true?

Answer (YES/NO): NO